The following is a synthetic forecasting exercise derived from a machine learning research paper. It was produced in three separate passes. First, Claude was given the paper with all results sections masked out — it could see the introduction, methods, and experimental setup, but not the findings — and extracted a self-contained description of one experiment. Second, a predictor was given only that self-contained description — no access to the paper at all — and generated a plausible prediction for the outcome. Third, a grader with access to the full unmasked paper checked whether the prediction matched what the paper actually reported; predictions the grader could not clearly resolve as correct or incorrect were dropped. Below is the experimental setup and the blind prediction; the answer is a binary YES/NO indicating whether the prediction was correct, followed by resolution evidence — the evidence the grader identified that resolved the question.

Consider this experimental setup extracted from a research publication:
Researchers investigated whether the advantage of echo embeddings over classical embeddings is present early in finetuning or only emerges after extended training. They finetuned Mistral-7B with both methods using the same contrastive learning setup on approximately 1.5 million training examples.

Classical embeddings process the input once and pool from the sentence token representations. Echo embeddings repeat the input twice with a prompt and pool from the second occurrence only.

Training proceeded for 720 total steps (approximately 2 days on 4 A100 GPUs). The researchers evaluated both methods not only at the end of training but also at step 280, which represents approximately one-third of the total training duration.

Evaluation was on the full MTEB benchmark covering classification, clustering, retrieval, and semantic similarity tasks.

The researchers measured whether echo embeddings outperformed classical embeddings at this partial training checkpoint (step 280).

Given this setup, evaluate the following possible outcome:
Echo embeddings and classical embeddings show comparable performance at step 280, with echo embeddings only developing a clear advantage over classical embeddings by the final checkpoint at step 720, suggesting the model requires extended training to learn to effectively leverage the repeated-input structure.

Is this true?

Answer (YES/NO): NO